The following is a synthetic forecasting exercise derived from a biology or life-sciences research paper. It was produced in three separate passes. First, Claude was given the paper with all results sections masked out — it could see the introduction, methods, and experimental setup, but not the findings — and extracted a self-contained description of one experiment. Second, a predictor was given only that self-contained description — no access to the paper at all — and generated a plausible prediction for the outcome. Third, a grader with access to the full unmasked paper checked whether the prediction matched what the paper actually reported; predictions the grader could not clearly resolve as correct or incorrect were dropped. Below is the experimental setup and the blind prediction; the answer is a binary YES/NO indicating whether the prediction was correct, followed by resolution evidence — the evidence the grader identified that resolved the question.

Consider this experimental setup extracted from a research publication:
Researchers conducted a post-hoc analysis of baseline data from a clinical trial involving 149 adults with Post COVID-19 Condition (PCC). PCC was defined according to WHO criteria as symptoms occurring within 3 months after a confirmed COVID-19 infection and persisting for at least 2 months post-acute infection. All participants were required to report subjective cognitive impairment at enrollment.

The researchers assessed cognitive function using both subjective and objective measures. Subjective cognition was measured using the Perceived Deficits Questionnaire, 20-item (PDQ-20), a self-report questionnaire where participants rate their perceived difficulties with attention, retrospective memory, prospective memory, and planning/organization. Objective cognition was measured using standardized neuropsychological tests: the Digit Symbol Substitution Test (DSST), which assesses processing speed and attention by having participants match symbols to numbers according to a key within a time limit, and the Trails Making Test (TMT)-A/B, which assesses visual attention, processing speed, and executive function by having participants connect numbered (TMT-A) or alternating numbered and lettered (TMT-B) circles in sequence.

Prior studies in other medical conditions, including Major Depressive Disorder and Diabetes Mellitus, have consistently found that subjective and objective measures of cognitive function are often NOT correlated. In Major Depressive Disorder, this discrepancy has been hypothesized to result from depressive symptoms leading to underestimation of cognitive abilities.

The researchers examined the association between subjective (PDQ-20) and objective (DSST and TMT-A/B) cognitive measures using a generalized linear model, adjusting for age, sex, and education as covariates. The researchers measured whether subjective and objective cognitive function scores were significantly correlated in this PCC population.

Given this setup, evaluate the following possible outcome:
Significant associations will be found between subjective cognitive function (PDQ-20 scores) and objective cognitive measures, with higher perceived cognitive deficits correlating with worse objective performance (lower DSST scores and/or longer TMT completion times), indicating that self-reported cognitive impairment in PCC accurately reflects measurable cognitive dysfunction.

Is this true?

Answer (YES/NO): YES